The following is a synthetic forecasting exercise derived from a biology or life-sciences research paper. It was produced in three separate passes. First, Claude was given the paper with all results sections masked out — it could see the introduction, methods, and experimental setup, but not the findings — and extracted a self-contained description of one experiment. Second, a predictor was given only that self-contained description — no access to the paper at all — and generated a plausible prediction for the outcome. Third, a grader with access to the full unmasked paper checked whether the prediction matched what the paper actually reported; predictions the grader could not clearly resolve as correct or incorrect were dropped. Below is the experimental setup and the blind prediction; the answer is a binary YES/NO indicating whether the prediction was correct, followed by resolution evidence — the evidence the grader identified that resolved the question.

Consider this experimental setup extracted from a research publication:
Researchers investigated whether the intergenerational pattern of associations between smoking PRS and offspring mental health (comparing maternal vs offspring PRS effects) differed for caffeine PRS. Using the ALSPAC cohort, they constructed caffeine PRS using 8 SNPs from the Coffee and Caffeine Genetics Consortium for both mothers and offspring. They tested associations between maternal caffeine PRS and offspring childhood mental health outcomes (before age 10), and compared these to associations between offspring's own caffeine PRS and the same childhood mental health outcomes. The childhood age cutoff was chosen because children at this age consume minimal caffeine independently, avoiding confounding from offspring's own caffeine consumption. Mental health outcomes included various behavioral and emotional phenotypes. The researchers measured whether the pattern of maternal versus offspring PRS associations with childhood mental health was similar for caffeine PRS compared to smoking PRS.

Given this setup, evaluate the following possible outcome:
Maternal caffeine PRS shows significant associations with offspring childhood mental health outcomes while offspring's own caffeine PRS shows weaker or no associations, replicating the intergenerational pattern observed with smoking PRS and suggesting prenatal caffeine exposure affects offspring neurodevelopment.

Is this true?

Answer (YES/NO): NO